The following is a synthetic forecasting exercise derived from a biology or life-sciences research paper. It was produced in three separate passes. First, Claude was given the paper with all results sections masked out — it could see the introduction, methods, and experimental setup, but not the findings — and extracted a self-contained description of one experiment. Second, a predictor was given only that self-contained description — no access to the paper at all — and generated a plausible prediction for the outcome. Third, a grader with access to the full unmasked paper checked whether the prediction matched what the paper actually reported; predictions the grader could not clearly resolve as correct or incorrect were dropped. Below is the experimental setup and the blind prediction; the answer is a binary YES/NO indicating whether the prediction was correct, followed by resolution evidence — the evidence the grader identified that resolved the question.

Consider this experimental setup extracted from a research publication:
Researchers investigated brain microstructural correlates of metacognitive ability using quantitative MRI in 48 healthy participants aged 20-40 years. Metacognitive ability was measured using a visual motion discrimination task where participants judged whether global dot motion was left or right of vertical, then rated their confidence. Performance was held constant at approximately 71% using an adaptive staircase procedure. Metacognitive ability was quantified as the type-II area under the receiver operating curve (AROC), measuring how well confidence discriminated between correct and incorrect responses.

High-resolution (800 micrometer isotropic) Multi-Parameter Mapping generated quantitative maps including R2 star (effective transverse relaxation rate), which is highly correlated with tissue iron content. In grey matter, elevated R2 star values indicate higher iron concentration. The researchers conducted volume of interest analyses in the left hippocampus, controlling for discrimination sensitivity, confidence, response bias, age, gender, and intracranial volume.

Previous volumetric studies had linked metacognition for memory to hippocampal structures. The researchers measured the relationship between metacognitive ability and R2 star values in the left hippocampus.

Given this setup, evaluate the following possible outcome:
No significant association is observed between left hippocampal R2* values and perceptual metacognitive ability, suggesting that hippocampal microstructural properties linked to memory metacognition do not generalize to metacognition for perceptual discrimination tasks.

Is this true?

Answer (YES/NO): NO